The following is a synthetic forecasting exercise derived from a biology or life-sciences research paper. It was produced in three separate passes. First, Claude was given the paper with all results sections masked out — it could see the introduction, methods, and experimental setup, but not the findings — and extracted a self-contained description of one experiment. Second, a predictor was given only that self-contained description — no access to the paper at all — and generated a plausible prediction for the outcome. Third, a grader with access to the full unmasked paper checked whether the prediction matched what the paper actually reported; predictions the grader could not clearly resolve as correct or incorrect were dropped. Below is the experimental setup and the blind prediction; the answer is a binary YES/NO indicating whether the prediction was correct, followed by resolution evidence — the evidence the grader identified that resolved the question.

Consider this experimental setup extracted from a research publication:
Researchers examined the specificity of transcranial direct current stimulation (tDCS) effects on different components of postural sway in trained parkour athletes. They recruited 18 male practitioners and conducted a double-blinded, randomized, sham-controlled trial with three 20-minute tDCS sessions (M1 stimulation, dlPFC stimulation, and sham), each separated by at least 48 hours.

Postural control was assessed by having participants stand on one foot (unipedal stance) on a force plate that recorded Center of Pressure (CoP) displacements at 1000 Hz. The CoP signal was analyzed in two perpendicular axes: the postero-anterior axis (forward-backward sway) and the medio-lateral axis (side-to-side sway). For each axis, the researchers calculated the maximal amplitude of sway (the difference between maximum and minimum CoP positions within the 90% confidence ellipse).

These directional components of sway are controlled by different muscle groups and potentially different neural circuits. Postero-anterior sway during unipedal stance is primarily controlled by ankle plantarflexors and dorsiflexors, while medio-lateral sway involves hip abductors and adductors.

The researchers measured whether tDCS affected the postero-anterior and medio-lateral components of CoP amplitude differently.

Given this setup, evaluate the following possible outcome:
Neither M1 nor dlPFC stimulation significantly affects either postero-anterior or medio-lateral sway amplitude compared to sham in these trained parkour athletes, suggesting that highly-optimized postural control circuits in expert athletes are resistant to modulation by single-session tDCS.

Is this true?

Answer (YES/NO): NO